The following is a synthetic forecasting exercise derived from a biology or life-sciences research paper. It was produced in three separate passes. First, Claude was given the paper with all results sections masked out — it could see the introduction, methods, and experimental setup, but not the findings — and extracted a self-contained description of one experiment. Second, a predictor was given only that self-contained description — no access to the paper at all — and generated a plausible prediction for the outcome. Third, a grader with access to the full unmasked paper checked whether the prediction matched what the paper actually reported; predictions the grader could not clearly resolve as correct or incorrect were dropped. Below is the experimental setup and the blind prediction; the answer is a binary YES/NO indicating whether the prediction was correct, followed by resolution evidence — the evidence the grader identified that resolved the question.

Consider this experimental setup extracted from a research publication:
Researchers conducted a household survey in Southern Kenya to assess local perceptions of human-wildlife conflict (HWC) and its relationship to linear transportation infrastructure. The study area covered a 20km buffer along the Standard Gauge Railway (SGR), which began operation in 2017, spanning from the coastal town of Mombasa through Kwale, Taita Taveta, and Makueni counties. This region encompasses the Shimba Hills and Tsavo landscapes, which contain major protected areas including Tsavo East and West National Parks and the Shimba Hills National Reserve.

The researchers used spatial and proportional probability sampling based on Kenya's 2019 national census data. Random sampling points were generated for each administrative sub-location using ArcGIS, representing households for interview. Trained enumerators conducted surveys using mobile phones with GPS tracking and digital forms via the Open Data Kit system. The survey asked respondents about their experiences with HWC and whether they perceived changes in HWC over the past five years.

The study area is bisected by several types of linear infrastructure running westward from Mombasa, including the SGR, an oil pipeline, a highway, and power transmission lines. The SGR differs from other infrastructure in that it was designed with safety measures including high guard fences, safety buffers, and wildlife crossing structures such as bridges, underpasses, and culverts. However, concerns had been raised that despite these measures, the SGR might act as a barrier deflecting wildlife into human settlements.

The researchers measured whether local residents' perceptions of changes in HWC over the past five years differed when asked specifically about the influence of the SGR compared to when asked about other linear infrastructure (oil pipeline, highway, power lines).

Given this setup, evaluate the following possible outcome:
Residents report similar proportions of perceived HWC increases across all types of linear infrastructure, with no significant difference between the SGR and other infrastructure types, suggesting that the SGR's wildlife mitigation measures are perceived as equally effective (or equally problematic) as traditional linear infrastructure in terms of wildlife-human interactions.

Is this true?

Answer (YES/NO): NO